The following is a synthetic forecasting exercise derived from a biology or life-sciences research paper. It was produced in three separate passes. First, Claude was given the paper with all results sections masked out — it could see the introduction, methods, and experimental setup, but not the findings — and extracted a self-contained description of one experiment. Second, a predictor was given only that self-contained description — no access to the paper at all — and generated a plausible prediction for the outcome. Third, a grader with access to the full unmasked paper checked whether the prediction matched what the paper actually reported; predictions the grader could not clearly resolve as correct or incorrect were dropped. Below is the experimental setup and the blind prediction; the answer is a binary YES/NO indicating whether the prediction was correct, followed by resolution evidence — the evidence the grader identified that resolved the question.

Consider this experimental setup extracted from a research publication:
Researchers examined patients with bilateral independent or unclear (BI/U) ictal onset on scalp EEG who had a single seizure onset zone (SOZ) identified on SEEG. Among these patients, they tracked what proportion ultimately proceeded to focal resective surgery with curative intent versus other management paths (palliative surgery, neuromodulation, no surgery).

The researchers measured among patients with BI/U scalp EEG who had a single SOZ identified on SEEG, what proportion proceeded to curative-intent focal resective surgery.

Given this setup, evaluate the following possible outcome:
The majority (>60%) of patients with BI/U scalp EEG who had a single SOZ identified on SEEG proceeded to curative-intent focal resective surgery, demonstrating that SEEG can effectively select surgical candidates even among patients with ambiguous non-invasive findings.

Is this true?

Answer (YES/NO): YES